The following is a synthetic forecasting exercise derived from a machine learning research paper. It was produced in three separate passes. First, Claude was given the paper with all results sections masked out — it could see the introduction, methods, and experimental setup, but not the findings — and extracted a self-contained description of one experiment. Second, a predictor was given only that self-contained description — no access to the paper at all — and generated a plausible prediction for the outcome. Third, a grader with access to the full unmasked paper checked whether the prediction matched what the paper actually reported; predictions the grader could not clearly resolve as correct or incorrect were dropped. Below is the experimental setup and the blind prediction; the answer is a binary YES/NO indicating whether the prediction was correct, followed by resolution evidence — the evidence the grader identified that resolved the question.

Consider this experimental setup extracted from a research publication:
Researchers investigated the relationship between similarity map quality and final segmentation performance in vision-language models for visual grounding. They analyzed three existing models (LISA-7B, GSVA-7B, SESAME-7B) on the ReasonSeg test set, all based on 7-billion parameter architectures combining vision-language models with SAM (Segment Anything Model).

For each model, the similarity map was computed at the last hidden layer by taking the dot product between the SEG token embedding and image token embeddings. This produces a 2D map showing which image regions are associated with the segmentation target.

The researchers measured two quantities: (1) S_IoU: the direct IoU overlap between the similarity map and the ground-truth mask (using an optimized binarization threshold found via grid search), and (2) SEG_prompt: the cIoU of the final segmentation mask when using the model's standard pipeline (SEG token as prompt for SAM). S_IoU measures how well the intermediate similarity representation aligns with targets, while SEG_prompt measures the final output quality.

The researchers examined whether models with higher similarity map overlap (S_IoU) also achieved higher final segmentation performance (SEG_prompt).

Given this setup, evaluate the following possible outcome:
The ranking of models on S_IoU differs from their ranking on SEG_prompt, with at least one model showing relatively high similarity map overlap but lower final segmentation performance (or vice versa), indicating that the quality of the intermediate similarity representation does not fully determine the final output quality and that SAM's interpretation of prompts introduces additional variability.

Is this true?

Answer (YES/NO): YES